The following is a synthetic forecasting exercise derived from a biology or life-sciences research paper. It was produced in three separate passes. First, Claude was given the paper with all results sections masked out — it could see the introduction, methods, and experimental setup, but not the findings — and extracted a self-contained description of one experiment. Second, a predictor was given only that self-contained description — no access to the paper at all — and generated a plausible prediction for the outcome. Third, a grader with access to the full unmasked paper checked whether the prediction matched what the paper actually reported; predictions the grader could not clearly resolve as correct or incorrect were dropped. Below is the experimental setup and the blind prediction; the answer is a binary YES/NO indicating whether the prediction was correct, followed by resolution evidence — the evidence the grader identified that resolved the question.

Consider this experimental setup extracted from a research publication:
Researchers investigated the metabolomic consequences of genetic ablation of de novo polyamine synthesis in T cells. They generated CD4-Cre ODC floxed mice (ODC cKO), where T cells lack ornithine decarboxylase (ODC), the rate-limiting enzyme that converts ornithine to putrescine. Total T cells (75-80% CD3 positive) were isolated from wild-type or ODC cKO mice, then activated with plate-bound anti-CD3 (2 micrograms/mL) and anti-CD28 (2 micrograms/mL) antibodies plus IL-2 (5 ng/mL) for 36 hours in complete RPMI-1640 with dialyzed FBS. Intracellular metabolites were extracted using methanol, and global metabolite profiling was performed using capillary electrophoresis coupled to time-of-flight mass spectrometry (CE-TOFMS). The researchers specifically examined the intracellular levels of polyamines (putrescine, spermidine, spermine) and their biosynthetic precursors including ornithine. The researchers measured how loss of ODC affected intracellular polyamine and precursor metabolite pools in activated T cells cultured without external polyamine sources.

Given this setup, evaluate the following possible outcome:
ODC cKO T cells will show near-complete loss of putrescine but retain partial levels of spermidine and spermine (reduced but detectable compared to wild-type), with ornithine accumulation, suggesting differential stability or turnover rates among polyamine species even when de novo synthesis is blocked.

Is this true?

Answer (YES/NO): NO